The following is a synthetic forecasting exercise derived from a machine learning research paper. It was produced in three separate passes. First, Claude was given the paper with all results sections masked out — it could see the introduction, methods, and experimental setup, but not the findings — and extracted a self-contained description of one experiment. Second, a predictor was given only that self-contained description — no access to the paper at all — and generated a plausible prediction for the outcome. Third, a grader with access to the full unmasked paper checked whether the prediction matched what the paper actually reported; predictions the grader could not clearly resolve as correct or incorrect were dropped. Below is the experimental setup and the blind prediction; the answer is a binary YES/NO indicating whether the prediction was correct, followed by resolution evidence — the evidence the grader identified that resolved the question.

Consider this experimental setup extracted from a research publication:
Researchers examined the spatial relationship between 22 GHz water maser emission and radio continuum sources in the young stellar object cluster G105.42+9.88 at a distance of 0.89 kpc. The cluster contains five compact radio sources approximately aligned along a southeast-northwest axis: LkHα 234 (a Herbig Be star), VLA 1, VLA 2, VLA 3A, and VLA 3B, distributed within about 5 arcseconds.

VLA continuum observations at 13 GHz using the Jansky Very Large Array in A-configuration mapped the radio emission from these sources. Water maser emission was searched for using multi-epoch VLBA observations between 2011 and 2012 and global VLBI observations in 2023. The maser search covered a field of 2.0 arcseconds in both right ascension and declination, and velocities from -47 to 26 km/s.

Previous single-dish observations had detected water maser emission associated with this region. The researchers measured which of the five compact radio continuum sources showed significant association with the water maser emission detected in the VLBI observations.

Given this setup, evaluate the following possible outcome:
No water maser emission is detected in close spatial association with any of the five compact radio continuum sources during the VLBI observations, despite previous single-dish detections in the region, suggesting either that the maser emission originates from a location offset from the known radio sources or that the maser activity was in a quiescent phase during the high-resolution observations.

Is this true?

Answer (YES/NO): NO